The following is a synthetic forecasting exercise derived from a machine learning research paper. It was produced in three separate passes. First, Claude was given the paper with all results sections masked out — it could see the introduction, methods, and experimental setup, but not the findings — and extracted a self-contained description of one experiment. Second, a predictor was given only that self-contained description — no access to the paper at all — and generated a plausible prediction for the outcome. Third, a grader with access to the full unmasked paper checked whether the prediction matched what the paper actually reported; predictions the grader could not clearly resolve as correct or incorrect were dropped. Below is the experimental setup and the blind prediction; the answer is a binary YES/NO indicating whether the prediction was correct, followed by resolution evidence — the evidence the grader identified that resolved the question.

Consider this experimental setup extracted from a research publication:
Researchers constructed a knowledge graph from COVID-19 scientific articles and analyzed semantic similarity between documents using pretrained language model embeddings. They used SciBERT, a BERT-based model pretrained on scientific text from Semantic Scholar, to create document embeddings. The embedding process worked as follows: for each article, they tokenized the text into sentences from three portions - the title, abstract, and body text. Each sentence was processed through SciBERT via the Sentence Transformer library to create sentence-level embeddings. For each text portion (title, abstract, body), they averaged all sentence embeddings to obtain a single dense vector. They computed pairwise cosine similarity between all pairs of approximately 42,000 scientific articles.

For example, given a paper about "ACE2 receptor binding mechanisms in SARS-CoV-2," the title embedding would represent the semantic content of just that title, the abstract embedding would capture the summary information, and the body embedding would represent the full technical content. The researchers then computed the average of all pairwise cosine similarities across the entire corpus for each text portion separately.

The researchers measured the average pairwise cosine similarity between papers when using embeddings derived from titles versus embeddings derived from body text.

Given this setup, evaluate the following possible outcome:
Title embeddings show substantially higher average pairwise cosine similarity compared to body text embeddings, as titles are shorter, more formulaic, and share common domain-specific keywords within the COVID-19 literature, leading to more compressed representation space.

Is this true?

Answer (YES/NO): YES